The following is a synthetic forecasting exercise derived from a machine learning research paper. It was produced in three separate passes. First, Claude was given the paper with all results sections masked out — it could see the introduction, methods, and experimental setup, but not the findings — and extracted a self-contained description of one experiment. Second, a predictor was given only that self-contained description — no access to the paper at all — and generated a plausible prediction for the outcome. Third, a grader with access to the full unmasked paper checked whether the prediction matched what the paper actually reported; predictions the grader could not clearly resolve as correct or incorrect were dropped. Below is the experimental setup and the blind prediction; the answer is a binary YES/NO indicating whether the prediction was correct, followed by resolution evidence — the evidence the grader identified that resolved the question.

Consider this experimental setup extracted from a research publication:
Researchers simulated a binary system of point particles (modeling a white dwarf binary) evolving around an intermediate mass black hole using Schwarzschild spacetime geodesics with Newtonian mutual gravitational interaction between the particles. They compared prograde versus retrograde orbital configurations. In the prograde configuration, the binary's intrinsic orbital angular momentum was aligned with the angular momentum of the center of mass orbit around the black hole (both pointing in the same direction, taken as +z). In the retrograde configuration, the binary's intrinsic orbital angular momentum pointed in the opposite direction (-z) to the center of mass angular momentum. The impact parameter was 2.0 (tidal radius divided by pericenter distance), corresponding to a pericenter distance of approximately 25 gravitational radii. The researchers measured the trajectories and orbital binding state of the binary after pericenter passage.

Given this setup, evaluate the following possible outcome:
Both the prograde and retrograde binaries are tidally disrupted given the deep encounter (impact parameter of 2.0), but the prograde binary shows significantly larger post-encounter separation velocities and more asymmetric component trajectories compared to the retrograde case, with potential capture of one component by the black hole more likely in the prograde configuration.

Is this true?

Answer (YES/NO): NO